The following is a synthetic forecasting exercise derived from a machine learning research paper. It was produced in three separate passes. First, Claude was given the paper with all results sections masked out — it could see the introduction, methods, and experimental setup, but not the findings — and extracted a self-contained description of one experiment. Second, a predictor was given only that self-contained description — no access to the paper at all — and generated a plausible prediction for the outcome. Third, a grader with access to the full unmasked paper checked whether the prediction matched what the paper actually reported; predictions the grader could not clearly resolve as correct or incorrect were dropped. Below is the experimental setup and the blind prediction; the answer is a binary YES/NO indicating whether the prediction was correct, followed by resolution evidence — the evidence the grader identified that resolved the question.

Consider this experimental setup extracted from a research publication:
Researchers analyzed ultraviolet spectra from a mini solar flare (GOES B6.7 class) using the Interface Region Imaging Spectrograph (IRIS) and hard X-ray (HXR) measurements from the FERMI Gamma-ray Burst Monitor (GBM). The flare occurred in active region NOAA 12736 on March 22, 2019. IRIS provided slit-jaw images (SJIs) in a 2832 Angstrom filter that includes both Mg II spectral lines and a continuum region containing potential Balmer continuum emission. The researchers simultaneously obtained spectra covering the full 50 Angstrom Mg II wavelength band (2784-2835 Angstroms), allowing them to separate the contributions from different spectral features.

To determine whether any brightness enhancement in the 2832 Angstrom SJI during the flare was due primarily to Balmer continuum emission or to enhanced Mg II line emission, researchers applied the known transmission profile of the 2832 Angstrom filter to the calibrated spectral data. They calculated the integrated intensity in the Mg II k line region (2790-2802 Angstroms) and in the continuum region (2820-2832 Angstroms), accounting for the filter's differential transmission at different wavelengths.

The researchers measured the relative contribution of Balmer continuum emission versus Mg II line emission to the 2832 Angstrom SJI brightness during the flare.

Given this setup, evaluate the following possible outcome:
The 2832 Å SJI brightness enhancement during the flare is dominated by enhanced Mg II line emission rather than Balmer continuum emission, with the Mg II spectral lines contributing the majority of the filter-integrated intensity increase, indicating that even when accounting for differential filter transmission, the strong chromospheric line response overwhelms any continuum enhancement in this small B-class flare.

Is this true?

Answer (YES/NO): NO